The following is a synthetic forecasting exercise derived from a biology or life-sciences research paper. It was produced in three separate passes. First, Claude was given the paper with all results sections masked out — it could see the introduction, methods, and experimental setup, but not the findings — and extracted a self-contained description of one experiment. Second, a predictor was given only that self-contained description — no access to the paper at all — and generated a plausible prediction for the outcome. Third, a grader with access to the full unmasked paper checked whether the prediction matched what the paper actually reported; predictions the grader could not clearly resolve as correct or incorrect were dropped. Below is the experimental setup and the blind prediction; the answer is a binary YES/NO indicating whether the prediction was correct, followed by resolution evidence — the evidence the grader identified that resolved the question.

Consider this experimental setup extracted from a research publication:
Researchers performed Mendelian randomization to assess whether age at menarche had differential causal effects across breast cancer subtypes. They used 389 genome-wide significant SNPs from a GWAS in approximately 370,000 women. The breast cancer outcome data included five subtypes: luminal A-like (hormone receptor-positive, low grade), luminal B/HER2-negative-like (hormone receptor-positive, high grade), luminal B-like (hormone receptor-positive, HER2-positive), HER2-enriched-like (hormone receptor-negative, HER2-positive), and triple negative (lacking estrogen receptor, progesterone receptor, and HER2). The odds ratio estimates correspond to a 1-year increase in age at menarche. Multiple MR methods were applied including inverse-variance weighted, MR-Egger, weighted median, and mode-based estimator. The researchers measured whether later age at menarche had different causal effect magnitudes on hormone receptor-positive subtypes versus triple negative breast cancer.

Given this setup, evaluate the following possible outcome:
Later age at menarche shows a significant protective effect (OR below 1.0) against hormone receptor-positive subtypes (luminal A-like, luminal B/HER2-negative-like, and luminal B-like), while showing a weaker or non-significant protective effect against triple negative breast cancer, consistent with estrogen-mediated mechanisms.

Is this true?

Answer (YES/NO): NO